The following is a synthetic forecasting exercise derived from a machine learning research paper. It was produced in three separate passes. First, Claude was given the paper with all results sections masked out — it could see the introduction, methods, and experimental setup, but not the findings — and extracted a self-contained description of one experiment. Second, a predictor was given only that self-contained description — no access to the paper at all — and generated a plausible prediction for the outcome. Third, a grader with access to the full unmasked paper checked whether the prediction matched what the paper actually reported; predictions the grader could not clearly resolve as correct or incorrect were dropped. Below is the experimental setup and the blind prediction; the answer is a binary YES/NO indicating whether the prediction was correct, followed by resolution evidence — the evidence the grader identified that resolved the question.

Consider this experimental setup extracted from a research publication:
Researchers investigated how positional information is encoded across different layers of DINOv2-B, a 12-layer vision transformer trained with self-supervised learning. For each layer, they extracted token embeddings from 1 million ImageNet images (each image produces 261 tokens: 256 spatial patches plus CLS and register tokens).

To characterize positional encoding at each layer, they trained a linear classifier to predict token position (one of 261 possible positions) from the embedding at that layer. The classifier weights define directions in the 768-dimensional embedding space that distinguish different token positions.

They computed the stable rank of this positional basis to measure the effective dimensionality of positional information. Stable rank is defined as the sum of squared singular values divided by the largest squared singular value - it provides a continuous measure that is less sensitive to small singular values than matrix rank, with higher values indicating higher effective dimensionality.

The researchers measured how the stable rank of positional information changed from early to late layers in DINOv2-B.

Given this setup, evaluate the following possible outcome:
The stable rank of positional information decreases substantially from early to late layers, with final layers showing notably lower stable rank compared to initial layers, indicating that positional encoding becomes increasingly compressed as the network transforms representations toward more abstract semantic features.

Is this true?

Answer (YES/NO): YES